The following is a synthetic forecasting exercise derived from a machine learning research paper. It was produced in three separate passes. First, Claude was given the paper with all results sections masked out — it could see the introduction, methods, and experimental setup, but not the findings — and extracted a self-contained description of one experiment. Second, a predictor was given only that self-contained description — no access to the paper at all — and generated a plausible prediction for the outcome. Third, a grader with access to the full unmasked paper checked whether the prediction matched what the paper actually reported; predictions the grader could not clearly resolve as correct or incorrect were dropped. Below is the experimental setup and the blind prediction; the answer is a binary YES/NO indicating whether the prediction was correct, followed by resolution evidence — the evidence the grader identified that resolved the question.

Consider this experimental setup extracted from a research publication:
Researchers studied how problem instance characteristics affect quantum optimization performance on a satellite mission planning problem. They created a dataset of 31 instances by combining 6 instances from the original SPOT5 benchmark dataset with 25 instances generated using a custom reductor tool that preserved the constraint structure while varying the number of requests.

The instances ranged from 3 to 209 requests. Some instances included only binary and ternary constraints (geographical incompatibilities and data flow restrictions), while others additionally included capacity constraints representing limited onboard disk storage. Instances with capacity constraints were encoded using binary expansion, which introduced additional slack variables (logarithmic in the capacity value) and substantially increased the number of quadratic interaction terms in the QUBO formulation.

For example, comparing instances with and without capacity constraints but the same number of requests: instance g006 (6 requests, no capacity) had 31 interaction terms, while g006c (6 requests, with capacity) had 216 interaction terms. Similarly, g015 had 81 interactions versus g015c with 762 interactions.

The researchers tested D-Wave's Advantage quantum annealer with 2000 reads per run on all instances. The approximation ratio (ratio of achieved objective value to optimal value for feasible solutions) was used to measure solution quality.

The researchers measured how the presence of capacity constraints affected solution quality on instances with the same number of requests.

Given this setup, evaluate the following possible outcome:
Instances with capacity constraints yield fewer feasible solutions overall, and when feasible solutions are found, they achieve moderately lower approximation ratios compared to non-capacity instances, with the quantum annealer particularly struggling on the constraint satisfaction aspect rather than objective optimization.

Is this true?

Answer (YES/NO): NO